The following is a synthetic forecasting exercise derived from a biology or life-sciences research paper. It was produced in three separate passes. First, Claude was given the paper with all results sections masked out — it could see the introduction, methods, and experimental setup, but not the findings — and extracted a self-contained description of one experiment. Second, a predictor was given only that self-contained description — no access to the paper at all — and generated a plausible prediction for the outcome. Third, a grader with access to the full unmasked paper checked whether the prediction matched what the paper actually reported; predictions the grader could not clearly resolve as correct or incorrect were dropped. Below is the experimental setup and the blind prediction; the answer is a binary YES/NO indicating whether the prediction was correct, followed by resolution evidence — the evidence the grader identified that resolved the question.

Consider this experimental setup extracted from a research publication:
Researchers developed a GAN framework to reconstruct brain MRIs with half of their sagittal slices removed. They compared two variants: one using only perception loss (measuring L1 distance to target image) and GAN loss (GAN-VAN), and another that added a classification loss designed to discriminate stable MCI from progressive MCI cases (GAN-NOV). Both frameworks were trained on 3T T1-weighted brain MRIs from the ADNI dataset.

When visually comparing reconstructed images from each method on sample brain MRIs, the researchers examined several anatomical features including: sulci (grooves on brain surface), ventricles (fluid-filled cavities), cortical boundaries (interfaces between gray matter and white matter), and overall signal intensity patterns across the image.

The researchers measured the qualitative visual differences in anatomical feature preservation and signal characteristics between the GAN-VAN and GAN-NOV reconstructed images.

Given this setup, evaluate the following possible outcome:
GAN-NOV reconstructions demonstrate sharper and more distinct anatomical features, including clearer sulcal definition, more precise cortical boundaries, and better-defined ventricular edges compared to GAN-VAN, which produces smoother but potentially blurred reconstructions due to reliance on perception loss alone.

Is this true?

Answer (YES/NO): NO